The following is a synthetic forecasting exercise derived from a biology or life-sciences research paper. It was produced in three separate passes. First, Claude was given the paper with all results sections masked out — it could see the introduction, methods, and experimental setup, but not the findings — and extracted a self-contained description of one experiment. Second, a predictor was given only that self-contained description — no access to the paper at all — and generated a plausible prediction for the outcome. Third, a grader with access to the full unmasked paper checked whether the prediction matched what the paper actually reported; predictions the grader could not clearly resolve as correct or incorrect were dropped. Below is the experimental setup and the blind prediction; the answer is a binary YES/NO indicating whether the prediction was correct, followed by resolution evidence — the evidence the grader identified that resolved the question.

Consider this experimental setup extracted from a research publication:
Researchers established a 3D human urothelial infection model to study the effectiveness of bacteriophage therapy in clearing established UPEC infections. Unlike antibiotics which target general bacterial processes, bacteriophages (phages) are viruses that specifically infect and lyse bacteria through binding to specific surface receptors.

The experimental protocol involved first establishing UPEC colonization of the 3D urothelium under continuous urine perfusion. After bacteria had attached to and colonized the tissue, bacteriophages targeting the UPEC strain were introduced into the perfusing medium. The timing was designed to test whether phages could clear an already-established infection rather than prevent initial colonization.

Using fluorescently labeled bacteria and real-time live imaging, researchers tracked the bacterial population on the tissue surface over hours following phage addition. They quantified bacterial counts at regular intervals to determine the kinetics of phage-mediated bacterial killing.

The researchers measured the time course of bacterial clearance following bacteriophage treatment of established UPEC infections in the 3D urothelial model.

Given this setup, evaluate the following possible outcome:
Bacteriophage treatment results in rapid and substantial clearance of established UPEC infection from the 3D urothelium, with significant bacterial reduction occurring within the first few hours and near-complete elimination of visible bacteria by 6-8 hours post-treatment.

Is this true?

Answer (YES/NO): YES